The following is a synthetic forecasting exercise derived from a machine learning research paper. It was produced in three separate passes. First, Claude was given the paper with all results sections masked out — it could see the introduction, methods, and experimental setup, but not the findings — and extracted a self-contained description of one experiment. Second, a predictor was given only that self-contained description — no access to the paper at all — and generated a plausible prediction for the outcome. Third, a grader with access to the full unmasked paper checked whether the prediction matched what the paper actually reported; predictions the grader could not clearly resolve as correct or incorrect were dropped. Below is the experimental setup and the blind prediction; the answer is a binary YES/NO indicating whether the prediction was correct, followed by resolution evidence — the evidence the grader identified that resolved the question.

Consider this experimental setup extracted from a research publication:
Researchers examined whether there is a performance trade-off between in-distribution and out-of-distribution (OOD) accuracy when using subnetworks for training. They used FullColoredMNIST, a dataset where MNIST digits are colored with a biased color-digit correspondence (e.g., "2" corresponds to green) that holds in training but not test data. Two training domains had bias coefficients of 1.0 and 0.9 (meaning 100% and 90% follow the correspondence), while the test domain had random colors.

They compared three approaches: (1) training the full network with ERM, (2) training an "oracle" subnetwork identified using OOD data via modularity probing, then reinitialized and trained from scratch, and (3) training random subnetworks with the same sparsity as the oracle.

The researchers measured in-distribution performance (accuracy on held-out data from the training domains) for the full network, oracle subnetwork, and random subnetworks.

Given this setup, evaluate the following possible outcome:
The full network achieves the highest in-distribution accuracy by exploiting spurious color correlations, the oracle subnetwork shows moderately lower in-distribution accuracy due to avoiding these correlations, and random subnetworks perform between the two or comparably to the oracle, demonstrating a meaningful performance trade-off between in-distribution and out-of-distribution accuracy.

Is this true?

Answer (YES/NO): NO